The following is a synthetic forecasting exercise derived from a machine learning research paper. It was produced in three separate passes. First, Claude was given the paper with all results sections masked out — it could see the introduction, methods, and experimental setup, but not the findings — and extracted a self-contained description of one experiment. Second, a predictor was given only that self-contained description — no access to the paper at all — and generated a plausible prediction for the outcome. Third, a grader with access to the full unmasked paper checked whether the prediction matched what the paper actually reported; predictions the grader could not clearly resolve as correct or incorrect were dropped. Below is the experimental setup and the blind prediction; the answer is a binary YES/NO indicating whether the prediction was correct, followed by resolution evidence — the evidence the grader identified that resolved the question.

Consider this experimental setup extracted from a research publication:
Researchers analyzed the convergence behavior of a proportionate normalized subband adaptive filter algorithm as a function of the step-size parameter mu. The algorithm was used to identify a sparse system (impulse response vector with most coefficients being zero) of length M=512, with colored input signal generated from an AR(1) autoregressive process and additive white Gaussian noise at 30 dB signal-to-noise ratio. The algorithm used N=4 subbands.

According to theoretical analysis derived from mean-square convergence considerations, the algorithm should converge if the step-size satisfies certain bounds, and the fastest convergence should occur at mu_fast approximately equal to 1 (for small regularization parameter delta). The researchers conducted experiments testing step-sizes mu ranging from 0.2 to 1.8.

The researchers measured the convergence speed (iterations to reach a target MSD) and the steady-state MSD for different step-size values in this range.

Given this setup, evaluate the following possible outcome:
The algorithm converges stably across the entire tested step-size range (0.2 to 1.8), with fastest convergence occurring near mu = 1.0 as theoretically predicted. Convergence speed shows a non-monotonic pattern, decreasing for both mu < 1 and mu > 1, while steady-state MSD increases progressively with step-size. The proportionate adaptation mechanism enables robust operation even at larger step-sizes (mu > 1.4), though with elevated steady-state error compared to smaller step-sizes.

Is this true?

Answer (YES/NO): NO